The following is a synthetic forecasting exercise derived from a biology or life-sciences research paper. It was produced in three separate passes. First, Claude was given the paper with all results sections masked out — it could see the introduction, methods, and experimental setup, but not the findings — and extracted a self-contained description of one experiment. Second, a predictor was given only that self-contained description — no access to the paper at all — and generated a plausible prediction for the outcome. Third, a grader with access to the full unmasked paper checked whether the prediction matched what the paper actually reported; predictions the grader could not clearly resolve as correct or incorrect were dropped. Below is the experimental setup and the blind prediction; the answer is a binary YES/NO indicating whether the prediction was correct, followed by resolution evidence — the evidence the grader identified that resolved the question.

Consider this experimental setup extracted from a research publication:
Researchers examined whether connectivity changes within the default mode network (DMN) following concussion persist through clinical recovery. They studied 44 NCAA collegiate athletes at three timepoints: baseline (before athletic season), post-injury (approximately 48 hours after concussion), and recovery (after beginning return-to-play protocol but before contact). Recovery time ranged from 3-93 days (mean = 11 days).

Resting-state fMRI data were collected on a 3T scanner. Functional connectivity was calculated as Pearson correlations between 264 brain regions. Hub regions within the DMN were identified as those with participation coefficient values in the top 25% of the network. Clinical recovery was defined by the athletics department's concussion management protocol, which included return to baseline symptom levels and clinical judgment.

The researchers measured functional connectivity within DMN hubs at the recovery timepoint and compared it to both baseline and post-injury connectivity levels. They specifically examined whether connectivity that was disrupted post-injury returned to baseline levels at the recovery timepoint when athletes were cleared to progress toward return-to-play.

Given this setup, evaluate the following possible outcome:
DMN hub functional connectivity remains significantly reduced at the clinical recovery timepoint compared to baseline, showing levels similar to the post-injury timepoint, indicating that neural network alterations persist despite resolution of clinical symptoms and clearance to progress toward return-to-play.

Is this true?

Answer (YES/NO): NO